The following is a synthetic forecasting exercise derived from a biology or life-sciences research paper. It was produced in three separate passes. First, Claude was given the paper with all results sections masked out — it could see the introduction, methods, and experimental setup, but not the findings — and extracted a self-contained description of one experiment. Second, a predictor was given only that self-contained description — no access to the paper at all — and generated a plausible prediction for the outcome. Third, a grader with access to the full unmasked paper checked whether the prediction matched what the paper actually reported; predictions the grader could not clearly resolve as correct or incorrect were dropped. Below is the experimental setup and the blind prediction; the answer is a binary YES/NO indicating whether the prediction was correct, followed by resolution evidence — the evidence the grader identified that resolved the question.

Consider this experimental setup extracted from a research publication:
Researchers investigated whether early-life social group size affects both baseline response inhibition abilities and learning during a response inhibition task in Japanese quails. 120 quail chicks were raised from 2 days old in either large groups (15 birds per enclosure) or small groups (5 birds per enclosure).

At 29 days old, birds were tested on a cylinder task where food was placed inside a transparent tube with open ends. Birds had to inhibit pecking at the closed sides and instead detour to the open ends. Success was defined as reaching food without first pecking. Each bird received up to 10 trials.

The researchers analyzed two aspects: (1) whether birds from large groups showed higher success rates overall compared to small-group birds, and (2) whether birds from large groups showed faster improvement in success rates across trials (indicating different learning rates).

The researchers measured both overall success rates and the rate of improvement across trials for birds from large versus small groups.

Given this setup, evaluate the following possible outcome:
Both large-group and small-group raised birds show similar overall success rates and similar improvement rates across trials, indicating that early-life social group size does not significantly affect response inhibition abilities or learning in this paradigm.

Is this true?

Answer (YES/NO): NO